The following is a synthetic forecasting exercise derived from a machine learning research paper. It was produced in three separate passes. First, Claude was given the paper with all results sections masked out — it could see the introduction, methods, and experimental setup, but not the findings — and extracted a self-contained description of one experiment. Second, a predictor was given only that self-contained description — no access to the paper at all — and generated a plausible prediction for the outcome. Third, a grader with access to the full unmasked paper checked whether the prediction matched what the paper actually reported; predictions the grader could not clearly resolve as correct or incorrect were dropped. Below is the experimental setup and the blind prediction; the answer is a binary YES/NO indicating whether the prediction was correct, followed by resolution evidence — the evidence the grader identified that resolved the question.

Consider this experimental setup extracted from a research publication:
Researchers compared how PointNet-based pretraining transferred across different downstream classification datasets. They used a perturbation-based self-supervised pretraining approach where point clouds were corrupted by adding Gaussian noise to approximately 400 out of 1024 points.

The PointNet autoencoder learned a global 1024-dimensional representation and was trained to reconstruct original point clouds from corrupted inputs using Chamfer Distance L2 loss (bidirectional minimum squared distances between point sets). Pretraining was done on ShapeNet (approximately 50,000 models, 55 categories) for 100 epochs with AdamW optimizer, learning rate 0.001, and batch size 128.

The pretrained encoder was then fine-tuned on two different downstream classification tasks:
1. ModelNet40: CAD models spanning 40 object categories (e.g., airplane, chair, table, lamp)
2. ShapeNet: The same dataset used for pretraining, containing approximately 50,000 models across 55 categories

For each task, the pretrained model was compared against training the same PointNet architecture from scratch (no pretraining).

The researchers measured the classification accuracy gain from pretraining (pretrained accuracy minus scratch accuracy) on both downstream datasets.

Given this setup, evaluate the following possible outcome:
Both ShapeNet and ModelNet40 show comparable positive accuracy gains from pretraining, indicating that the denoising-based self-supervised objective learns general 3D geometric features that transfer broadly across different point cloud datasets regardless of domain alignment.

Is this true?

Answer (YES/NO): NO